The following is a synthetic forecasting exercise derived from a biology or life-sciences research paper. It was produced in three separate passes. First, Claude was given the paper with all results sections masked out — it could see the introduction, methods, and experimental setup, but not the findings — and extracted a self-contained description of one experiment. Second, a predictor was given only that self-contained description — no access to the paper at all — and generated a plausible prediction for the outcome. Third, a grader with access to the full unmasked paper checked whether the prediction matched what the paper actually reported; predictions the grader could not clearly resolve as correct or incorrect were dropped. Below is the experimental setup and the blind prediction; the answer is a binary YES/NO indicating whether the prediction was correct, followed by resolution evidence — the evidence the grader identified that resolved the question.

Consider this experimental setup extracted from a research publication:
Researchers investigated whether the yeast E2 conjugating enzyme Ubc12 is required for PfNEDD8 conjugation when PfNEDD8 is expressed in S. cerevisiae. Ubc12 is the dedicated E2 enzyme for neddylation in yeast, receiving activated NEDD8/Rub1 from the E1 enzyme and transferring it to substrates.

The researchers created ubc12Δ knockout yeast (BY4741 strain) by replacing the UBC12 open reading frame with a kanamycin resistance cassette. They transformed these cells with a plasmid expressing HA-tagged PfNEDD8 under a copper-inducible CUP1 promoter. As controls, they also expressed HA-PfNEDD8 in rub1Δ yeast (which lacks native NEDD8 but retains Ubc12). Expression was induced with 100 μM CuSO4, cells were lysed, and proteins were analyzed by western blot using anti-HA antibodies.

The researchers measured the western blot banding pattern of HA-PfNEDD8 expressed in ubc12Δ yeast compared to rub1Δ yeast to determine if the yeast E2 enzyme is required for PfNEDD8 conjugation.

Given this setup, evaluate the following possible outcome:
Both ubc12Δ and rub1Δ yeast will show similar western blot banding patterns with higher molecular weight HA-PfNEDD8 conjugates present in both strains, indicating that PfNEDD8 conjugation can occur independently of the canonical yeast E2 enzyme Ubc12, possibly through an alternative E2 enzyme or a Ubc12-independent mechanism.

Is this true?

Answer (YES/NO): NO